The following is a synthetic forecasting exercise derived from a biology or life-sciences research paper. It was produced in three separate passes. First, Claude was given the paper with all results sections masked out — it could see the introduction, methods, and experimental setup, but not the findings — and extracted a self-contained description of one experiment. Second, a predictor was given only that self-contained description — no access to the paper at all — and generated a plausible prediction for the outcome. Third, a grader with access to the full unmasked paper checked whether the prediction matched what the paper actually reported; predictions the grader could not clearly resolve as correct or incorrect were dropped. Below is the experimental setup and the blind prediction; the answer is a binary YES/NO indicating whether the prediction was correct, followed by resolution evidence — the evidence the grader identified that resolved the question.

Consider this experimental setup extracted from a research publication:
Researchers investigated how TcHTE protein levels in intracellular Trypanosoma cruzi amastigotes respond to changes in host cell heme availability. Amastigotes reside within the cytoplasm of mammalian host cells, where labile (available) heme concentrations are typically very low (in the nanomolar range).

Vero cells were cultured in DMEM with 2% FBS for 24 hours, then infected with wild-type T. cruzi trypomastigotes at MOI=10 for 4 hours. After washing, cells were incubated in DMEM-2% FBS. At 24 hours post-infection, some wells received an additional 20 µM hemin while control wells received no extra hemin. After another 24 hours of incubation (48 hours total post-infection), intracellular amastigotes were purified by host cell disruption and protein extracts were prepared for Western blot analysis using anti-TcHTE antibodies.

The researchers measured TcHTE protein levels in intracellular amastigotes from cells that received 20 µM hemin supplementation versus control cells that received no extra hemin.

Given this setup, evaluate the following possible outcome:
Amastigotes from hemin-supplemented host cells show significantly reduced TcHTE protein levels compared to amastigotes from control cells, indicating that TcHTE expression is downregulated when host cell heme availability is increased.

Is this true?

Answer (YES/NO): YES